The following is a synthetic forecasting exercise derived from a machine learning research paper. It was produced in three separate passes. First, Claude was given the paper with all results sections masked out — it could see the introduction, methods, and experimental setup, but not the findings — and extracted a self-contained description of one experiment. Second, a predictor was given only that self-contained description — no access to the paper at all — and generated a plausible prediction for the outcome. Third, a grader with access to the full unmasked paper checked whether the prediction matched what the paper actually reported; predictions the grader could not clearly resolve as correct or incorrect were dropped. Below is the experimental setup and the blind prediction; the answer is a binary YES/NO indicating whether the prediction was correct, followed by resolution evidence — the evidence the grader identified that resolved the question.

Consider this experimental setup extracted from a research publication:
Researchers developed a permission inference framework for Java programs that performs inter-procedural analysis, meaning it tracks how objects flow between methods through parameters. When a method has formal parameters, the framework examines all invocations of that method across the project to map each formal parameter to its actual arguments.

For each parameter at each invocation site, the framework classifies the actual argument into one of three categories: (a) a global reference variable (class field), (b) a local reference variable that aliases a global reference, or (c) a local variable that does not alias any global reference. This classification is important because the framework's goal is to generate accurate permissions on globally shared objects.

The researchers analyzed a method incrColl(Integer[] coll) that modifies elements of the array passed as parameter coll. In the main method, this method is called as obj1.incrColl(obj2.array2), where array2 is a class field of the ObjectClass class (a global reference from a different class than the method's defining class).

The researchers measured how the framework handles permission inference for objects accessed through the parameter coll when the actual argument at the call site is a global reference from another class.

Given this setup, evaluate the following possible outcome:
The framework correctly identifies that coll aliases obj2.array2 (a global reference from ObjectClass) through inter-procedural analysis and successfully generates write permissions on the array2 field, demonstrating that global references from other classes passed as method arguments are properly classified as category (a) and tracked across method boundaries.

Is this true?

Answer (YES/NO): YES